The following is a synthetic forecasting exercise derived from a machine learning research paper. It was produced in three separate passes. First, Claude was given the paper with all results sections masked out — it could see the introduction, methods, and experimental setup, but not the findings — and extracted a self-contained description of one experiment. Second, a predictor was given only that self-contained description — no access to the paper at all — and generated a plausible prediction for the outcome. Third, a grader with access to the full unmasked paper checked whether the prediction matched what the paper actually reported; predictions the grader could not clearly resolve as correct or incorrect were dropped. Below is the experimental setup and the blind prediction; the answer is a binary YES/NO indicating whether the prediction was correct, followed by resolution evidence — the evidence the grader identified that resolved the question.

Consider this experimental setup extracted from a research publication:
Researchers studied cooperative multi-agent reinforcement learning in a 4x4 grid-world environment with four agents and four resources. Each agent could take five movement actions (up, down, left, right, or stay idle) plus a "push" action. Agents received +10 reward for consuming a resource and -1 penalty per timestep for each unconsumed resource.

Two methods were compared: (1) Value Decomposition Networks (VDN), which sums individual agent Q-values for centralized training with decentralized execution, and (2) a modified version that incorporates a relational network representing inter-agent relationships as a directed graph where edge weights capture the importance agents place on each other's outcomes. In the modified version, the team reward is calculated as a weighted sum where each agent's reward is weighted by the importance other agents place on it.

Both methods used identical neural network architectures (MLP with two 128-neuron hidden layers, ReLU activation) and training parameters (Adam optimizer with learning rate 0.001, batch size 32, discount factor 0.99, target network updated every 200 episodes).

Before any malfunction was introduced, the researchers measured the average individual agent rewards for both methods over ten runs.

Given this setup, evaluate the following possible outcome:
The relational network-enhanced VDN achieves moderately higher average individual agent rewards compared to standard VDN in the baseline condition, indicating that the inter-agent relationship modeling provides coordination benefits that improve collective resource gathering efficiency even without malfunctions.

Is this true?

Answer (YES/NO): NO